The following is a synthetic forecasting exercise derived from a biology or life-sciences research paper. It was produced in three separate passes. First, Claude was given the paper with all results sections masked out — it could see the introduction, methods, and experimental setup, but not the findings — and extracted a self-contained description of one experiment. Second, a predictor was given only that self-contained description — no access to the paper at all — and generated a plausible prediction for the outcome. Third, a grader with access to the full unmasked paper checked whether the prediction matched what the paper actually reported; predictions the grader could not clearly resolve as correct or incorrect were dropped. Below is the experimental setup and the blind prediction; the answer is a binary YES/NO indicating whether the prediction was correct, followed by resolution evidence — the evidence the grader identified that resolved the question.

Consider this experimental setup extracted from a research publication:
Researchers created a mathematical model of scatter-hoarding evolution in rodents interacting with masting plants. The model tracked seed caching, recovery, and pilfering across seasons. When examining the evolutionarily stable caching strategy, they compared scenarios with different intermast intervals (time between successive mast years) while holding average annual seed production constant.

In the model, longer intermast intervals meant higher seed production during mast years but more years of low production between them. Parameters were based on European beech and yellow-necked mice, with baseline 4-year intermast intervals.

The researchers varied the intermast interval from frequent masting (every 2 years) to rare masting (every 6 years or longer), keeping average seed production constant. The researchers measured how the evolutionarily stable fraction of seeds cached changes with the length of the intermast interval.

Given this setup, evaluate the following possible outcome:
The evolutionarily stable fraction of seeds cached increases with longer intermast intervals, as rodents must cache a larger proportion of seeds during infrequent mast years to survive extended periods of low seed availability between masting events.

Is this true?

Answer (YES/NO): NO